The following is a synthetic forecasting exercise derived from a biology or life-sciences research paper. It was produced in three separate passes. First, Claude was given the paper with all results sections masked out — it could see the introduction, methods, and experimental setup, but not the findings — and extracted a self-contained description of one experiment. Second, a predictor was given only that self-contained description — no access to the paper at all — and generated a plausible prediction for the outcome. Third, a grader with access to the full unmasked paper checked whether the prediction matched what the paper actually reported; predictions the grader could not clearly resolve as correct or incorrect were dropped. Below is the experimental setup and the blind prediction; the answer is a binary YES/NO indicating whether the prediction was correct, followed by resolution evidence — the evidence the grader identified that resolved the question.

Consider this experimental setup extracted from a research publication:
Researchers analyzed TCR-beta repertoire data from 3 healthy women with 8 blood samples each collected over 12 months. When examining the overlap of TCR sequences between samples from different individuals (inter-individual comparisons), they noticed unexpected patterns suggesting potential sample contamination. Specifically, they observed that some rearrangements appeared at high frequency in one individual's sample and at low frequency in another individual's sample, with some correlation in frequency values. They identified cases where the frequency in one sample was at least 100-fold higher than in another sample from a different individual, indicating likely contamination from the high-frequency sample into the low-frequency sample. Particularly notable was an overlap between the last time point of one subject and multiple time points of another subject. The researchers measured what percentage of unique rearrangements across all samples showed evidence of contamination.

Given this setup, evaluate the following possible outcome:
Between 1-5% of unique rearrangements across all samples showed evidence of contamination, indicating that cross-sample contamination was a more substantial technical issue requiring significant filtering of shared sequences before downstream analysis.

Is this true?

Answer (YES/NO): NO